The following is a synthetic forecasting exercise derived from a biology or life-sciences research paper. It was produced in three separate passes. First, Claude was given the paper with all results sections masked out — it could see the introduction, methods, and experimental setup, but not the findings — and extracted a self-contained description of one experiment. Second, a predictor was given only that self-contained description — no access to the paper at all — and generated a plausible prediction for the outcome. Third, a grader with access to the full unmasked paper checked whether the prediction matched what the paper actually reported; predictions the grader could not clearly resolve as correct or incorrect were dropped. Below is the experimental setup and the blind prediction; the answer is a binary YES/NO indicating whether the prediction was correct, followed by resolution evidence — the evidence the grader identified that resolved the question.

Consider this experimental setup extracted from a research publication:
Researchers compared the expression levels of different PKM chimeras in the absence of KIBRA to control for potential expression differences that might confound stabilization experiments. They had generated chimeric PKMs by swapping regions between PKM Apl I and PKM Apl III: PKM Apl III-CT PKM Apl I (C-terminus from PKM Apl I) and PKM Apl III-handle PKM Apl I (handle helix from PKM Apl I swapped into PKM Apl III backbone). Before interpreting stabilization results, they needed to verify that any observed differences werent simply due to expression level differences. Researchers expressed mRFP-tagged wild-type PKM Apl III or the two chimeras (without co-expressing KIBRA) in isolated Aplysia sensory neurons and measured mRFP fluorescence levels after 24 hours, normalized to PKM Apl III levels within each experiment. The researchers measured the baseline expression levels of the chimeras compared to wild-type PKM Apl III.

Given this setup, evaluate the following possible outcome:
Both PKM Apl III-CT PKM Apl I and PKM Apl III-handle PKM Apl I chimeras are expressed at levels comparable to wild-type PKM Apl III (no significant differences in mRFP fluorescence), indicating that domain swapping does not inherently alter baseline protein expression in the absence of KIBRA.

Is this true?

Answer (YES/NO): NO